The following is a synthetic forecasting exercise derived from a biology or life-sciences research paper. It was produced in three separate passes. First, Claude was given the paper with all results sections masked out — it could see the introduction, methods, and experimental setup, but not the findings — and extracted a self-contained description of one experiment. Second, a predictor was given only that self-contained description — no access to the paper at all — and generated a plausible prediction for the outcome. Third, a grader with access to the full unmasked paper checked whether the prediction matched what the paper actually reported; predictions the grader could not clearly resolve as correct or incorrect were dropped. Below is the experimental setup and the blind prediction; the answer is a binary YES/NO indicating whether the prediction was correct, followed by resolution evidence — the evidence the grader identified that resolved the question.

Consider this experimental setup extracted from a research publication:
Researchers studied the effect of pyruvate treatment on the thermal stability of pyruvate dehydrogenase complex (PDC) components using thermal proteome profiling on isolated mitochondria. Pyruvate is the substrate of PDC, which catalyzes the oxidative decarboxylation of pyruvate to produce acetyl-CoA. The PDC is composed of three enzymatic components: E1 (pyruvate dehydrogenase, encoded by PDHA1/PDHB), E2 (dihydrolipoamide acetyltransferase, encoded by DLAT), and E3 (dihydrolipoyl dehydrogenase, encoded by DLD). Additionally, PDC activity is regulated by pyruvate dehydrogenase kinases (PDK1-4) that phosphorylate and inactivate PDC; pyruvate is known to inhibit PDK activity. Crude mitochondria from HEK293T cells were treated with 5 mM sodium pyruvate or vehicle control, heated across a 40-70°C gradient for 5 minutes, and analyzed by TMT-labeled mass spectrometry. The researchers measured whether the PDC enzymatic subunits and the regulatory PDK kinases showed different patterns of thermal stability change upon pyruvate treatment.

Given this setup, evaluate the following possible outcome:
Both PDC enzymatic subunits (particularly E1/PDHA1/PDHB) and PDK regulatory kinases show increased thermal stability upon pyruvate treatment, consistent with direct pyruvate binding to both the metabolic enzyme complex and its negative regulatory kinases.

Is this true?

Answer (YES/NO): NO